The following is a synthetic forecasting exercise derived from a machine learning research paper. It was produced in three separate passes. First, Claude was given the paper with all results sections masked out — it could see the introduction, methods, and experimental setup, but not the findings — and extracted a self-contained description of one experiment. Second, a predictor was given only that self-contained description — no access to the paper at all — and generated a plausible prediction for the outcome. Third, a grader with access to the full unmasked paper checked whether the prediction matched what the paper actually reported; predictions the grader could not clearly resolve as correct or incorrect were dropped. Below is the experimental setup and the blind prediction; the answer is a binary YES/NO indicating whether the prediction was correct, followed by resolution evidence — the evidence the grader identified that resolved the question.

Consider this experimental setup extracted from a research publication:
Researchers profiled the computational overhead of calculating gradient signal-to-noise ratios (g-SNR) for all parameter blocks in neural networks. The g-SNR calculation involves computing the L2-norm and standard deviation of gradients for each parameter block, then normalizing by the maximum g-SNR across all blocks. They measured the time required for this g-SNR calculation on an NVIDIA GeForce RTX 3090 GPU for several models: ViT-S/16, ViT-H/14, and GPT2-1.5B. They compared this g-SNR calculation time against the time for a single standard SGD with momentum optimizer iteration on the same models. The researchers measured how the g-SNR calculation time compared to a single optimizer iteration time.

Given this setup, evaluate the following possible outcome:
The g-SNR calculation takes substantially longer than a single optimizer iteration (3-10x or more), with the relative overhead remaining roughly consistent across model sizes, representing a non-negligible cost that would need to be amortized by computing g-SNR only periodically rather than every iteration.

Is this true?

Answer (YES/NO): NO